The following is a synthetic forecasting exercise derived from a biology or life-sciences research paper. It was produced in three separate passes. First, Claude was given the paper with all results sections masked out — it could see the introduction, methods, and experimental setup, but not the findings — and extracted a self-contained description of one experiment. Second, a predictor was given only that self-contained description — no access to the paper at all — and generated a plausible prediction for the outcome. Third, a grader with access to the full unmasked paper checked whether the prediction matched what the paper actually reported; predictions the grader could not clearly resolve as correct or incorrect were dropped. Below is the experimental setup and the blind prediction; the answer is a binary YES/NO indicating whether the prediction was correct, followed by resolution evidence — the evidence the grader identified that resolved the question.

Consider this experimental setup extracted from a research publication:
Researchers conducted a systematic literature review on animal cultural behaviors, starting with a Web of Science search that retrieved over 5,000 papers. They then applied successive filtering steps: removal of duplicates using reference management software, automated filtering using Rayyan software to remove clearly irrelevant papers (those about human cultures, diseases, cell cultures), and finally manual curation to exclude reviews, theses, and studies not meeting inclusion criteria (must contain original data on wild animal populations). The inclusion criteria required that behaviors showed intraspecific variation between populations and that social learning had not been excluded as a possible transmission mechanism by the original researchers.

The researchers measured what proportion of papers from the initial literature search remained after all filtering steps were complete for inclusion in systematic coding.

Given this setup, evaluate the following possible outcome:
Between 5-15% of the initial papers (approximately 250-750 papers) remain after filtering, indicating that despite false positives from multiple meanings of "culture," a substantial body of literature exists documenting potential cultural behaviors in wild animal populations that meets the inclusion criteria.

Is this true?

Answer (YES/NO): NO